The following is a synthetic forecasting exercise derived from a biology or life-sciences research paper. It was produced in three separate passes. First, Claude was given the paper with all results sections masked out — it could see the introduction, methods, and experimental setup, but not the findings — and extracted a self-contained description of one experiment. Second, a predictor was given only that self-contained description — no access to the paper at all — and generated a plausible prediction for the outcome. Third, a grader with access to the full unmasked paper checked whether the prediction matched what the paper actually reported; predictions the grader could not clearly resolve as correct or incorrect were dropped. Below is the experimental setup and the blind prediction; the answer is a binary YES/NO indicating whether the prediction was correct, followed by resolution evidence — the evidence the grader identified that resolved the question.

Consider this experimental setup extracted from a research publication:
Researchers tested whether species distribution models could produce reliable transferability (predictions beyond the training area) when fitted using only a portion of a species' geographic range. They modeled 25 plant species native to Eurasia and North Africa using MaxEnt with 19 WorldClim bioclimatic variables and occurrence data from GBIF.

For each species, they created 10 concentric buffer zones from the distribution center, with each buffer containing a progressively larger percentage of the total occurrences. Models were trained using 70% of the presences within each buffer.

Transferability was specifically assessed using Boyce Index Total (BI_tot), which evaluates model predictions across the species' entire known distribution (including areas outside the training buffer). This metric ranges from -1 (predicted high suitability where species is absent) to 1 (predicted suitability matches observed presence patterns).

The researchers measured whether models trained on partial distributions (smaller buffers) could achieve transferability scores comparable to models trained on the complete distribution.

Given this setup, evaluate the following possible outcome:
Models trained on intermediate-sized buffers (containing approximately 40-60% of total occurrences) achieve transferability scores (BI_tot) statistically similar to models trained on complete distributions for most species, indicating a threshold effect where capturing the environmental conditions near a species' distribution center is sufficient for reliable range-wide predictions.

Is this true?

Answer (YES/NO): NO